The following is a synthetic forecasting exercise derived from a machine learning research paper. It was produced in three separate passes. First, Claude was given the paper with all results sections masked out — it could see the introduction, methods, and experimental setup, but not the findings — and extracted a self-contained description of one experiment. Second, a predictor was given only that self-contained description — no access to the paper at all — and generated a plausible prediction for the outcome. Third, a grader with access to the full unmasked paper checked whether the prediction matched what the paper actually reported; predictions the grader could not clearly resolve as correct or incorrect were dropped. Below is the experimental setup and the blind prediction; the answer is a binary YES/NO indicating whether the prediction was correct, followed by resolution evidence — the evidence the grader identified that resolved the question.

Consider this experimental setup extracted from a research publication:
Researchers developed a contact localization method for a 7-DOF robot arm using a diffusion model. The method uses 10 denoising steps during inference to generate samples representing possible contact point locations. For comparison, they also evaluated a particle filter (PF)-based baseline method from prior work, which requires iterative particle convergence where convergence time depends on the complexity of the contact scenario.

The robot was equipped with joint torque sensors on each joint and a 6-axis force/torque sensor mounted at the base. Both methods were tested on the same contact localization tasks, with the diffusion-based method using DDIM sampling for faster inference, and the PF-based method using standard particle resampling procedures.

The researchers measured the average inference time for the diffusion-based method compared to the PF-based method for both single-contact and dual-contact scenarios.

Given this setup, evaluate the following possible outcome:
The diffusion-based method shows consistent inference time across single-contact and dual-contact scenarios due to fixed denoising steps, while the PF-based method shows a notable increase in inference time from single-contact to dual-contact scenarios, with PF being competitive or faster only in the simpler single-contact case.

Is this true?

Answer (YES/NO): YES